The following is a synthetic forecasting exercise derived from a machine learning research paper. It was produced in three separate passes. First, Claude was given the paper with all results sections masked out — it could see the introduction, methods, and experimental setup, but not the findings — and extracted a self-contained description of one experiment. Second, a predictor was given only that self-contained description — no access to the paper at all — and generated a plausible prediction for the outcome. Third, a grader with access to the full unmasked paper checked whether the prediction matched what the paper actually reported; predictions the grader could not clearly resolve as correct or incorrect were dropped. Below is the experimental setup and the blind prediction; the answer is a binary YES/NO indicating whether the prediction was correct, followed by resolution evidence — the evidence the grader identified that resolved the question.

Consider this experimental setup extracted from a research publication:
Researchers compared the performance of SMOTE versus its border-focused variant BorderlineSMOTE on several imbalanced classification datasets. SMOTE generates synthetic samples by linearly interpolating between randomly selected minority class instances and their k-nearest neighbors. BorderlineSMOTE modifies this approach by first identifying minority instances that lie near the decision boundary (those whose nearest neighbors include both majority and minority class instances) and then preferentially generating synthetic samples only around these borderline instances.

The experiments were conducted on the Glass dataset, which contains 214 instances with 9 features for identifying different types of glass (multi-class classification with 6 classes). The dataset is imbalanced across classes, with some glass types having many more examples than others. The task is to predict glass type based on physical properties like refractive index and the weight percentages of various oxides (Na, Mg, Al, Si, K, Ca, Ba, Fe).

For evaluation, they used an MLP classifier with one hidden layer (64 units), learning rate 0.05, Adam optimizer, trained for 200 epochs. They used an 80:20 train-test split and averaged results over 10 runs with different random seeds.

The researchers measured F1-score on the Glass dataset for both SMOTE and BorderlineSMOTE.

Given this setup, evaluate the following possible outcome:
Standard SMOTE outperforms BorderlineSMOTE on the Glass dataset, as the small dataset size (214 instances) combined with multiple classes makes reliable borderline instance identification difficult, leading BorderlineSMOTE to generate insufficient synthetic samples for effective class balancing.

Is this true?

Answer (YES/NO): YES